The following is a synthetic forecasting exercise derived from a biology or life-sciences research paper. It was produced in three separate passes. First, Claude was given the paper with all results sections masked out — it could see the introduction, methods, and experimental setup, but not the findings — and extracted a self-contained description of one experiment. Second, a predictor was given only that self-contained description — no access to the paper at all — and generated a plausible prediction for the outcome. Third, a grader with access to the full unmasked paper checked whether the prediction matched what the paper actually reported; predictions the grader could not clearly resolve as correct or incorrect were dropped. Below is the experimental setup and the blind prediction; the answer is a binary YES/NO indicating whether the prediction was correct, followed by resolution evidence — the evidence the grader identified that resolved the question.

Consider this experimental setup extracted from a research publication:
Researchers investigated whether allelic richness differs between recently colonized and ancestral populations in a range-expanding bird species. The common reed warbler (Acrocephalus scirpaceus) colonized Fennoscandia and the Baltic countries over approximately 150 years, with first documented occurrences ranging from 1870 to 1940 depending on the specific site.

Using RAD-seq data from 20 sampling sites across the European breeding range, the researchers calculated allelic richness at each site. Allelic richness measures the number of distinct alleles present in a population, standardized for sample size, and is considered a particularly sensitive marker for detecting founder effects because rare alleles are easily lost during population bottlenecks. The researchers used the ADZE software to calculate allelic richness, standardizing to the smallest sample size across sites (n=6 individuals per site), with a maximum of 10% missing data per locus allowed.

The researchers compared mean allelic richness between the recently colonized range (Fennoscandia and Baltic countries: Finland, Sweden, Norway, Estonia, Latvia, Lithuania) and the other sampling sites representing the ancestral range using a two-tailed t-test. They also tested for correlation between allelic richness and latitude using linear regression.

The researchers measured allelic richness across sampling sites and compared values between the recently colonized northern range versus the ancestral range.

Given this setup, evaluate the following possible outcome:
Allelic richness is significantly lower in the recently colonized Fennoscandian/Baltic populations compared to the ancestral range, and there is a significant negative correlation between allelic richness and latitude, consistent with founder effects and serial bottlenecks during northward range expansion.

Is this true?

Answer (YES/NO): NO